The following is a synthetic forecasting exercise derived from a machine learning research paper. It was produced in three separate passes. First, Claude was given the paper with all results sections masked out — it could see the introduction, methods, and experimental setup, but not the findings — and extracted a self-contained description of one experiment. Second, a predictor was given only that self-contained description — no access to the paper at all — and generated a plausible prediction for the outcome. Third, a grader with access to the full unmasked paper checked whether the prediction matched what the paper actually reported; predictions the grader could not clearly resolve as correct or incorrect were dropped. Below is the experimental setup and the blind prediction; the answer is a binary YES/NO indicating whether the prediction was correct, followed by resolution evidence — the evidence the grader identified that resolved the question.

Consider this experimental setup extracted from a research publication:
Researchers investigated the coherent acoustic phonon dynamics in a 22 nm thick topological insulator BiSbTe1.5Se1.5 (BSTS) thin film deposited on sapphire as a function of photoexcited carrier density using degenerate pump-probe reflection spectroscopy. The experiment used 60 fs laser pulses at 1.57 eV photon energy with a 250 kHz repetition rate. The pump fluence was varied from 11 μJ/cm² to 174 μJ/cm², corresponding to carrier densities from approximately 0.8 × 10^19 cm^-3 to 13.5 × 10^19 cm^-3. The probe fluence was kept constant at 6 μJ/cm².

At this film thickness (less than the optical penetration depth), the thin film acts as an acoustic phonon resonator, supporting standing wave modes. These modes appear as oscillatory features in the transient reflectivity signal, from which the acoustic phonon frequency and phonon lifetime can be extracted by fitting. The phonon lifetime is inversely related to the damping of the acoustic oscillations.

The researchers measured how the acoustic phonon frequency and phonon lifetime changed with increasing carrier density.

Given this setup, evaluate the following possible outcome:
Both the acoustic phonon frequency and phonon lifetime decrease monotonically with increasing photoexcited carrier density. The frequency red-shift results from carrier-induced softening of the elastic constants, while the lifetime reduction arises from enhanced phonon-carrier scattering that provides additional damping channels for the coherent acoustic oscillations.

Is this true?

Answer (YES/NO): NO